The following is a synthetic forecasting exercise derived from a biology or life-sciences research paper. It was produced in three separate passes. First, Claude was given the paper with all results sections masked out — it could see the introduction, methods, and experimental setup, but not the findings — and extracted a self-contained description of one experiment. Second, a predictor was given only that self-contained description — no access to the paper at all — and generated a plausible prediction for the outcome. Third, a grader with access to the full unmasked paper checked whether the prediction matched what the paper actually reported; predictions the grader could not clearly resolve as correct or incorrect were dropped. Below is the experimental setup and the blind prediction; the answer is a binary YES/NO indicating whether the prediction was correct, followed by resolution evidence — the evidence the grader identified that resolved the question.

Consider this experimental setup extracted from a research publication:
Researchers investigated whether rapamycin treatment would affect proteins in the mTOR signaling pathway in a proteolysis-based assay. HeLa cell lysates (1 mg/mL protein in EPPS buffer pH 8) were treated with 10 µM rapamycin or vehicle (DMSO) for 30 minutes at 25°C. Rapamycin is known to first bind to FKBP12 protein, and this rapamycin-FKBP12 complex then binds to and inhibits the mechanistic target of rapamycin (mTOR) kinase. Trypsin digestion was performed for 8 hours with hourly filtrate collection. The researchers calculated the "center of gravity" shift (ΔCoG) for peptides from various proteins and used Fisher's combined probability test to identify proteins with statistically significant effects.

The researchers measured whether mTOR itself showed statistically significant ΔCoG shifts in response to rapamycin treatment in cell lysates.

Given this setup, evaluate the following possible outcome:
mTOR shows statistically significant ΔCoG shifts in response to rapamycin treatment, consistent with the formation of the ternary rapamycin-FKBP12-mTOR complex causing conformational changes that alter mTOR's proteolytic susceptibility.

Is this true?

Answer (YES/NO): YES